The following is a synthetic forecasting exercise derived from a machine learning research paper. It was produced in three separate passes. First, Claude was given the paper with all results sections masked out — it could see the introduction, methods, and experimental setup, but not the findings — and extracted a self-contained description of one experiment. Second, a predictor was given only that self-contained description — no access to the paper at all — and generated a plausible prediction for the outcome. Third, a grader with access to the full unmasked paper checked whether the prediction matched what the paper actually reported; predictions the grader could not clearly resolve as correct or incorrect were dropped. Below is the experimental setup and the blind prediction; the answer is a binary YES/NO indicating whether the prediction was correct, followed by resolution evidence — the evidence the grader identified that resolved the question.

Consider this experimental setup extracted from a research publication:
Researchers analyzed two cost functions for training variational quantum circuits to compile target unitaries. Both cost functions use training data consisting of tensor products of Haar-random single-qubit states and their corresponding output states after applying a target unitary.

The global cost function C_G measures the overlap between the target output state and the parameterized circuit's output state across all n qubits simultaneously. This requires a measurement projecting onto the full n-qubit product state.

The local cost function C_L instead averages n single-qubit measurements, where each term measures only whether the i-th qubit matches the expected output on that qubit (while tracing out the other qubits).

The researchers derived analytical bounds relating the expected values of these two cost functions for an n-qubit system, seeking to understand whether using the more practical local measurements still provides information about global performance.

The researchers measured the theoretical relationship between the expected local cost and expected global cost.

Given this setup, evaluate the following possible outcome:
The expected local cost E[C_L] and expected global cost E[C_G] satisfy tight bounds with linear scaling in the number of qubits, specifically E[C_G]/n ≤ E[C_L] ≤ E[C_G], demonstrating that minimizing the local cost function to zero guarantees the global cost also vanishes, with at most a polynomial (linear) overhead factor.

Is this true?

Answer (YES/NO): YES